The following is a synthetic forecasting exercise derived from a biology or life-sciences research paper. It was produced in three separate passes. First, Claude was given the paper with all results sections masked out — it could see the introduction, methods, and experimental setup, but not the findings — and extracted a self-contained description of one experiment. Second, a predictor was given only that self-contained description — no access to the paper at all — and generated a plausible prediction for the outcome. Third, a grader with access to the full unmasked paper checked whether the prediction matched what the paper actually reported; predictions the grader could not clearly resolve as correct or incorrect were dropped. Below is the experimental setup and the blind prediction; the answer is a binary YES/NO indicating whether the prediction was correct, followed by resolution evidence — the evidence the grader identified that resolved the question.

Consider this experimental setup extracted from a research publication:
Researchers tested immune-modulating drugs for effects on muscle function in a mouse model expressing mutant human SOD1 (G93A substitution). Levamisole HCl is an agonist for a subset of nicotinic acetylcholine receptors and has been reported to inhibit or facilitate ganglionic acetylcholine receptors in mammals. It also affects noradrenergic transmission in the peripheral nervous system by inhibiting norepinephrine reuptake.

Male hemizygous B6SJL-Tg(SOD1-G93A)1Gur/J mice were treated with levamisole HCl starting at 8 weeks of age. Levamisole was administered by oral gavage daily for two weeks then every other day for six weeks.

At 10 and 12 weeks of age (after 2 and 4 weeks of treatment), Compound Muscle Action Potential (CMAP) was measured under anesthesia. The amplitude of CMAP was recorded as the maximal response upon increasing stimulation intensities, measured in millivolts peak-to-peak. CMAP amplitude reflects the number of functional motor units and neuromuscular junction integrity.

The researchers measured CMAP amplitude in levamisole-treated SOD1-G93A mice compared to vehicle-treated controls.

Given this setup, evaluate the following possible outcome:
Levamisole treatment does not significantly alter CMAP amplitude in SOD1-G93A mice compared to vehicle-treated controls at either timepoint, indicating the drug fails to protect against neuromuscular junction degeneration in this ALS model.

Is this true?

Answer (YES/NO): YES